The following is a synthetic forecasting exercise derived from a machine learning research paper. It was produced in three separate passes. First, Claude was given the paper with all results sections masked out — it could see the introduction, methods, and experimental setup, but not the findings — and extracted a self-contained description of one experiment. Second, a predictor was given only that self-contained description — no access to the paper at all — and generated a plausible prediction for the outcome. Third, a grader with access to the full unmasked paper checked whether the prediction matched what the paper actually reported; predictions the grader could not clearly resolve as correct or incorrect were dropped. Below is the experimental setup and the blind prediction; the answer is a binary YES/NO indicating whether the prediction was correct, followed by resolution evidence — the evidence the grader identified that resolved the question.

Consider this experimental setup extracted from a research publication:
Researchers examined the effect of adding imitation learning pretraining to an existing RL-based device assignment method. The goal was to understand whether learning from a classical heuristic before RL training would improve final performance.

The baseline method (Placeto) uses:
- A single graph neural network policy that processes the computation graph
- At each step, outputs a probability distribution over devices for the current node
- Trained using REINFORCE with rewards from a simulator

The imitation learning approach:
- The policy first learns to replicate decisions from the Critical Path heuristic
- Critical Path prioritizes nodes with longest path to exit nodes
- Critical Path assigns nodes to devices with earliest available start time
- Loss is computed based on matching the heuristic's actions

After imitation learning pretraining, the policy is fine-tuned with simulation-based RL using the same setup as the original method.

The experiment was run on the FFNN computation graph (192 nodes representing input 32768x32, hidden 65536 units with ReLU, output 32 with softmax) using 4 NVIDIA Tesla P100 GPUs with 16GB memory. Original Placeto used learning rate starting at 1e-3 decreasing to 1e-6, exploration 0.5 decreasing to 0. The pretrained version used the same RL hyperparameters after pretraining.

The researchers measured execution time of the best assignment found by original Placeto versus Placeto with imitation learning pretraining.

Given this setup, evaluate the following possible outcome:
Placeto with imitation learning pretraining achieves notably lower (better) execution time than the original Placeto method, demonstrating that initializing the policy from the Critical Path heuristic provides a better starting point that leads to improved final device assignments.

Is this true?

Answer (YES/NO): YES